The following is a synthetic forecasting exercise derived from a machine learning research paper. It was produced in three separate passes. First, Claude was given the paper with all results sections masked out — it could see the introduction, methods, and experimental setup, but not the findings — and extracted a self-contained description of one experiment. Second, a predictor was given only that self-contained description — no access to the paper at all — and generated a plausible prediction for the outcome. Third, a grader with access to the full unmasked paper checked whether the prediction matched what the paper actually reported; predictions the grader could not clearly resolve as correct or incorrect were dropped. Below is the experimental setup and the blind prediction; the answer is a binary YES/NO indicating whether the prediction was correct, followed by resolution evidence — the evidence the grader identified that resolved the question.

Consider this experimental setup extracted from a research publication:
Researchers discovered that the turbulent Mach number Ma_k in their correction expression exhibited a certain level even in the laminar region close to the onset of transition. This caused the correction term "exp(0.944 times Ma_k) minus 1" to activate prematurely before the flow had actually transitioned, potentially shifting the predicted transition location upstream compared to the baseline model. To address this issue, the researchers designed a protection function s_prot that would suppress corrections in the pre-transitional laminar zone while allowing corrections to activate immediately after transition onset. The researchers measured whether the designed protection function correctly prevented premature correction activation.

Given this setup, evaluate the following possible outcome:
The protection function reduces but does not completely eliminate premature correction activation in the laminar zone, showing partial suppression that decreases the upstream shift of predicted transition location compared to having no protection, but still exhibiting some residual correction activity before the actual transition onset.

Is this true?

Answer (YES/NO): NO